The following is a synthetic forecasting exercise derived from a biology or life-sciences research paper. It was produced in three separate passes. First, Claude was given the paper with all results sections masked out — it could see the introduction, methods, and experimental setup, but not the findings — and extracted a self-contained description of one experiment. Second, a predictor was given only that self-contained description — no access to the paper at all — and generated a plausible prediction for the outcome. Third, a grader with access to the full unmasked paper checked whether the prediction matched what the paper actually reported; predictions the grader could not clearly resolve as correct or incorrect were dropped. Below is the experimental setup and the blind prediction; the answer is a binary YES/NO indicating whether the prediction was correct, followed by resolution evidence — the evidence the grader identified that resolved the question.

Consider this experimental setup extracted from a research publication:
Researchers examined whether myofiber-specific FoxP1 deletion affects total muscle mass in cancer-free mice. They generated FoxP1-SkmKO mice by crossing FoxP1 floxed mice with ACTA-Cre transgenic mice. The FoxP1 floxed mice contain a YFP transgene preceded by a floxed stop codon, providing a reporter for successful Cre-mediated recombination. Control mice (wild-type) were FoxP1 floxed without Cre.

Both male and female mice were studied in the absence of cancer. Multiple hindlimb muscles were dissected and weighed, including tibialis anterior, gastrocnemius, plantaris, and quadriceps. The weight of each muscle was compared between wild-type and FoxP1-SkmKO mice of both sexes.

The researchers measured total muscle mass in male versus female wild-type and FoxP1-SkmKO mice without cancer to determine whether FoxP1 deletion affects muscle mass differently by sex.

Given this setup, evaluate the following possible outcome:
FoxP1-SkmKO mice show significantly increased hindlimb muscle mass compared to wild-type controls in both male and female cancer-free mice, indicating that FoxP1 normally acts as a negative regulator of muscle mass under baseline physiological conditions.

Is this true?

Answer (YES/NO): NO